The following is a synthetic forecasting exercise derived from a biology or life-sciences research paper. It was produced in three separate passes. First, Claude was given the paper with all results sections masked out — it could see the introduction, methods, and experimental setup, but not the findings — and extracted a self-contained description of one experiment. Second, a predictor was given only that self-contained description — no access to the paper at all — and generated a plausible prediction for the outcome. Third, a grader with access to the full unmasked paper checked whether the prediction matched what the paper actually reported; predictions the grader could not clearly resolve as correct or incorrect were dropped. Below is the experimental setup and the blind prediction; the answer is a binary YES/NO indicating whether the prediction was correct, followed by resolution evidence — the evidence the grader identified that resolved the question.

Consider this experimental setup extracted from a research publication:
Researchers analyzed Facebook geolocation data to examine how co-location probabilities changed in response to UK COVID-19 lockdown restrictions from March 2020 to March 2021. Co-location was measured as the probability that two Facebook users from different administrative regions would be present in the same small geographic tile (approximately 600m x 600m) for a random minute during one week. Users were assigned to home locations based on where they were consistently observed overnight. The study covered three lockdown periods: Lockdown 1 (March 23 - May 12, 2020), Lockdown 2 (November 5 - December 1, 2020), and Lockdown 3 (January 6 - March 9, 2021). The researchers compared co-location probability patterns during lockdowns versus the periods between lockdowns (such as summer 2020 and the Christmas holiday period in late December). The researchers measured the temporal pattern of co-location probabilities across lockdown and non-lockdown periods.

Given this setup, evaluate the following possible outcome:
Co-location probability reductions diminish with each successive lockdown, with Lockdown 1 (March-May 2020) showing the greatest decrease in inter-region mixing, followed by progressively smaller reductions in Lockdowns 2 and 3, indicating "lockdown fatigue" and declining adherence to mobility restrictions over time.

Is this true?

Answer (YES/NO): NO